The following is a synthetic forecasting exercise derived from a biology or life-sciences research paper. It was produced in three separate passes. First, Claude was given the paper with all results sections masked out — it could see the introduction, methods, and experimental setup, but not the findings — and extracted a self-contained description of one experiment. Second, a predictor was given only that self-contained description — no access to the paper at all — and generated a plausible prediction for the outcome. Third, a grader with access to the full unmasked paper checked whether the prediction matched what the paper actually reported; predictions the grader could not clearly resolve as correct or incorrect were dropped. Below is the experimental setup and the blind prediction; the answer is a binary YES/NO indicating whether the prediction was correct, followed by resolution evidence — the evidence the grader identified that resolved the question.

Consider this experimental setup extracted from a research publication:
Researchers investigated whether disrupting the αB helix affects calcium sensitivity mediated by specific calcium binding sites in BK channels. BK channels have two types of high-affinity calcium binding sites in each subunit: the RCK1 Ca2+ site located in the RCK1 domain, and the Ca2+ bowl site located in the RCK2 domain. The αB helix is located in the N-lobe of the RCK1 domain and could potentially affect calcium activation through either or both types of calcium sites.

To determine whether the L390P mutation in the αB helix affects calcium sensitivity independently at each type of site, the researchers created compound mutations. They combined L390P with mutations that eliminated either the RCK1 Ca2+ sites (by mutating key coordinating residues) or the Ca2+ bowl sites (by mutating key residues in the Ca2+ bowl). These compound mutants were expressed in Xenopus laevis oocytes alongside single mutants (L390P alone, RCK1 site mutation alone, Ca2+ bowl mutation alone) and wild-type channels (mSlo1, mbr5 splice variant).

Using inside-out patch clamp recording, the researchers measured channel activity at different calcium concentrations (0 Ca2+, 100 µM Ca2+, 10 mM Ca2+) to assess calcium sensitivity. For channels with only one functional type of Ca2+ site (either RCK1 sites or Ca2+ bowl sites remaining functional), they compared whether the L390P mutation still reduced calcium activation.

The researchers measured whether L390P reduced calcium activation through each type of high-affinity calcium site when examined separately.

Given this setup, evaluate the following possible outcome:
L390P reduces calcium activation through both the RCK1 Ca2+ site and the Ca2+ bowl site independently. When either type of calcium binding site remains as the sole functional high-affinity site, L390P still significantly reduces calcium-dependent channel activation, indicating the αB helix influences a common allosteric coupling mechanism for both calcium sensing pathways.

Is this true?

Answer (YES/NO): YES